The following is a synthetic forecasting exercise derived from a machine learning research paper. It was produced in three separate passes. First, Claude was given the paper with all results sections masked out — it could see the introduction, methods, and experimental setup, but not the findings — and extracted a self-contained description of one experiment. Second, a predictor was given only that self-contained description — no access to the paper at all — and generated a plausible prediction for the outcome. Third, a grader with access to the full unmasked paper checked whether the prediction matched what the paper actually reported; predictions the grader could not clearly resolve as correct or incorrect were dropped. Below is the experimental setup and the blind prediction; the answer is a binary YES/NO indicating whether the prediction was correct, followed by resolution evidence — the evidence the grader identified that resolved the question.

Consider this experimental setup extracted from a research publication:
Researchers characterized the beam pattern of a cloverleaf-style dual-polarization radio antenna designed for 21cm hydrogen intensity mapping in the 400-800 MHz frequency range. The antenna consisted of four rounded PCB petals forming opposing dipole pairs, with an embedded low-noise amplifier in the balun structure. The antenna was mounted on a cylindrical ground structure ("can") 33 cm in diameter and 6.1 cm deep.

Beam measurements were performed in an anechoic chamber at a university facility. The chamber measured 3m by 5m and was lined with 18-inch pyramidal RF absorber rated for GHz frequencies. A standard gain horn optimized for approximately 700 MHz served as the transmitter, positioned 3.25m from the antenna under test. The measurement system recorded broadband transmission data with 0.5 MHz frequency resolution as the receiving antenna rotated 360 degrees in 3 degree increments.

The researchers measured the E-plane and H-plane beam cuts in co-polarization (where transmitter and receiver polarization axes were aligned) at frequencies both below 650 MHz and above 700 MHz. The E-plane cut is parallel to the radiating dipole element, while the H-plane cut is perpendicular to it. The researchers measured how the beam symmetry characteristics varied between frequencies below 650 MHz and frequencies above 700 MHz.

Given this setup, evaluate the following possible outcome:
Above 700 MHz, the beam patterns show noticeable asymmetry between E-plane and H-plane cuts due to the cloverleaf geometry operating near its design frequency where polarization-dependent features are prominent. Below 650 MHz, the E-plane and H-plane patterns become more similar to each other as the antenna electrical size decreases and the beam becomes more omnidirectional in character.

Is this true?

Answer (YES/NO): NO